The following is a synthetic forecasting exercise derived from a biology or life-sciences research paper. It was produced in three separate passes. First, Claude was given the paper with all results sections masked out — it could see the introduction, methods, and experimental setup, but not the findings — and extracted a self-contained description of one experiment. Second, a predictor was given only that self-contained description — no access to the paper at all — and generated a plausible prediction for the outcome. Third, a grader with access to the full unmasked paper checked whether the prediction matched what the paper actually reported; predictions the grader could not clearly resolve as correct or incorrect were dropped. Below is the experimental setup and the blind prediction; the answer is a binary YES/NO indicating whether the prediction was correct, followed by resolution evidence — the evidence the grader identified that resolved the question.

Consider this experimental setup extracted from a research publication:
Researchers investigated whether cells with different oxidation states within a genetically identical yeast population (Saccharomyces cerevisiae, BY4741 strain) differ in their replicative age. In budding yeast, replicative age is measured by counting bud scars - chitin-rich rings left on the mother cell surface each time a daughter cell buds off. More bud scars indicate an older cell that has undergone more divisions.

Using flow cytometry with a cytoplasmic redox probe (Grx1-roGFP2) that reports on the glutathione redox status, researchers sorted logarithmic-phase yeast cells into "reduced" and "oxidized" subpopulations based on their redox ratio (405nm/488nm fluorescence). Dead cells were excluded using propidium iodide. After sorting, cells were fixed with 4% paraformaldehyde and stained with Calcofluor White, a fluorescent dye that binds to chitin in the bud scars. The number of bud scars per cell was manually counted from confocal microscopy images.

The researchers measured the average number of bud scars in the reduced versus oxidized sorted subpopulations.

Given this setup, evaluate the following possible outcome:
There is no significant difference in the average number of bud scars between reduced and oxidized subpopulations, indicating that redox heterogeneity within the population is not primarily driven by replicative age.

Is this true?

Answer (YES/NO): NO